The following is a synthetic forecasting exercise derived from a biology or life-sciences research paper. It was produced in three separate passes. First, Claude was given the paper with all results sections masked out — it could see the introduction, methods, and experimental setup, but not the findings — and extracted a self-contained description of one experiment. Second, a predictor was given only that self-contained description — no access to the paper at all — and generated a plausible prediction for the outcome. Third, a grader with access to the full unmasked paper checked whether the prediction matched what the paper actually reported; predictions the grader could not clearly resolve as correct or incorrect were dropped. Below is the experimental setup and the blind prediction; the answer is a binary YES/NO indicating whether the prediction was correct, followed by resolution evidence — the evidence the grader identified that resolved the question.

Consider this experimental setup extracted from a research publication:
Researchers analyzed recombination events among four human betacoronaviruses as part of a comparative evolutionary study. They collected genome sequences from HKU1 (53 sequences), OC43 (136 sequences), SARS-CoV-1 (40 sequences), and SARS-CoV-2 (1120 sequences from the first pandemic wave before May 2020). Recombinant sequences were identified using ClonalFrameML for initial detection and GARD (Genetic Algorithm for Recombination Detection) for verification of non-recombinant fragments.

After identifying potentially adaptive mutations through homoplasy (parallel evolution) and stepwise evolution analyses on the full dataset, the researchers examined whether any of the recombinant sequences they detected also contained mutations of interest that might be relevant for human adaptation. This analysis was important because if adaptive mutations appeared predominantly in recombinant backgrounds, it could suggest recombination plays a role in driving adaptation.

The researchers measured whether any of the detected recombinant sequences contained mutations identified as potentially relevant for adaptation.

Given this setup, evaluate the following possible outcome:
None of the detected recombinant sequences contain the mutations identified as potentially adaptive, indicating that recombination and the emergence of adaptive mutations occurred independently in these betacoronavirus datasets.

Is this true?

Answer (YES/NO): YES